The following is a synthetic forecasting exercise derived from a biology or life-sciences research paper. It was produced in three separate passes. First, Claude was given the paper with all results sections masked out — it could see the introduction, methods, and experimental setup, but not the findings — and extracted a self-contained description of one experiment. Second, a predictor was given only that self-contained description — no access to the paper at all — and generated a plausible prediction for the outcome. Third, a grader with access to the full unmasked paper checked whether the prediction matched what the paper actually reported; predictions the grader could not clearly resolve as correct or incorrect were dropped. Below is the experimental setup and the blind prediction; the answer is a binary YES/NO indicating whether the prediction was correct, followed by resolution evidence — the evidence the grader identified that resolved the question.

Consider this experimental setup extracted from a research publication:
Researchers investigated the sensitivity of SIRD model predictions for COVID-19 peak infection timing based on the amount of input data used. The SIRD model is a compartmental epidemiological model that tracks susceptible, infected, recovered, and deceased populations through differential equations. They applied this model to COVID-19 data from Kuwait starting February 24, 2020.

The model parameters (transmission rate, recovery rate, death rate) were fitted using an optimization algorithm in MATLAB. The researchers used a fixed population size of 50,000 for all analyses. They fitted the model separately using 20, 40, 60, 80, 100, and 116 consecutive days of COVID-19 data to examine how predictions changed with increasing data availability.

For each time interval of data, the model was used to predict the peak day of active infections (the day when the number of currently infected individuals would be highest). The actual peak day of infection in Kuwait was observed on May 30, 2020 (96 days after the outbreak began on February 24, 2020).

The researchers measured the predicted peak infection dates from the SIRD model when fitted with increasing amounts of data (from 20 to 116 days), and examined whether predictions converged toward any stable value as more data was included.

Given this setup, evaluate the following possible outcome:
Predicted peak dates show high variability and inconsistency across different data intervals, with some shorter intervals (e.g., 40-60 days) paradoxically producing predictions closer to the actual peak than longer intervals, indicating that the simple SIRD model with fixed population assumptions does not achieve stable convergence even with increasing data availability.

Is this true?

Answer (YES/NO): YES